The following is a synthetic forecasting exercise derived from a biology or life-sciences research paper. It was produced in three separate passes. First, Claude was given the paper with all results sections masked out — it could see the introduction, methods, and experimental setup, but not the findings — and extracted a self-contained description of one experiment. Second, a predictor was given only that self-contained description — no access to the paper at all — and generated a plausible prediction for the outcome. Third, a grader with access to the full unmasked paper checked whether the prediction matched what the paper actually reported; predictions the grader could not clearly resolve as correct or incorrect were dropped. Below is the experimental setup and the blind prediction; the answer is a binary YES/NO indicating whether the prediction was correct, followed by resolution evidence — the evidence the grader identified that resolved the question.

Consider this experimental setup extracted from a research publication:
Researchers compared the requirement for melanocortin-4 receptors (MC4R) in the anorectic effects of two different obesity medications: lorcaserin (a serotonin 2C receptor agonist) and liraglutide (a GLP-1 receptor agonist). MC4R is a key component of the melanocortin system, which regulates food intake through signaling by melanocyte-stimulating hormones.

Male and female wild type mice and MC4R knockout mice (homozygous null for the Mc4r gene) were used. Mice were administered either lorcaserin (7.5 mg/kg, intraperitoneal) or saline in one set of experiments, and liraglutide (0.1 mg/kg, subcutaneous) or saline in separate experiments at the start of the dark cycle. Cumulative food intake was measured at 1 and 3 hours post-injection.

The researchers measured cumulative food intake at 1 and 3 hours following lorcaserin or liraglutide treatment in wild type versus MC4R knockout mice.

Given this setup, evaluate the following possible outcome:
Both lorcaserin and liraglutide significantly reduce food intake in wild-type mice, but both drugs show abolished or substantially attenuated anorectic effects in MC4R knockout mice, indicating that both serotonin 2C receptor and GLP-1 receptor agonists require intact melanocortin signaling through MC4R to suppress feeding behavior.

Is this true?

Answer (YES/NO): NO